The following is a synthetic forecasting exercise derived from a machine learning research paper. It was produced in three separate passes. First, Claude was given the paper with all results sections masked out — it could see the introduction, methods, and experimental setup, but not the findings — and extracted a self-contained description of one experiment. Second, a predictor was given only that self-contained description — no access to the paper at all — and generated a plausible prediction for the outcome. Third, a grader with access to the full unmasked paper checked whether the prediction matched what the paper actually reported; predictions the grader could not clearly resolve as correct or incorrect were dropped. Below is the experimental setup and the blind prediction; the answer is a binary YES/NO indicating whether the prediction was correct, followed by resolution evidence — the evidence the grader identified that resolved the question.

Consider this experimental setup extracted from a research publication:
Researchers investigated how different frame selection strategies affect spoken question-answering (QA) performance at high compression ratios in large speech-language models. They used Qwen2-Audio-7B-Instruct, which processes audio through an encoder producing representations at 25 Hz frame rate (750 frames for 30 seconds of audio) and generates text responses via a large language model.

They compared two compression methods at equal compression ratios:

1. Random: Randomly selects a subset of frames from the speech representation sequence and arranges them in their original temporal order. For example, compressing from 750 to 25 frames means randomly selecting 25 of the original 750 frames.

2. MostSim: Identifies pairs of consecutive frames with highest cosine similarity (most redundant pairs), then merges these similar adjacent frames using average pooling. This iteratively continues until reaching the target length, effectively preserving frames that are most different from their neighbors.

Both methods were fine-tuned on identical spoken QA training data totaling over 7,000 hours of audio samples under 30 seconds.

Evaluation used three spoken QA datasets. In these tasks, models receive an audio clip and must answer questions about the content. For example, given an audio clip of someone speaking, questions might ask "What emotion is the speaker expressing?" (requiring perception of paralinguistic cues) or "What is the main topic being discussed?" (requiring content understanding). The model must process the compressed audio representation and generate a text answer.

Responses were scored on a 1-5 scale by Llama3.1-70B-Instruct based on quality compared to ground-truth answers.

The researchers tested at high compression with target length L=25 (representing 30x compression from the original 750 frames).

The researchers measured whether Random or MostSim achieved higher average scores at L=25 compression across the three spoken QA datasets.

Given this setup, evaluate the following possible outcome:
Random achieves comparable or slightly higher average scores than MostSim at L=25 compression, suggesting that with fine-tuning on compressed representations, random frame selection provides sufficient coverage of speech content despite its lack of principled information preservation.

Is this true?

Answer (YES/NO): NO